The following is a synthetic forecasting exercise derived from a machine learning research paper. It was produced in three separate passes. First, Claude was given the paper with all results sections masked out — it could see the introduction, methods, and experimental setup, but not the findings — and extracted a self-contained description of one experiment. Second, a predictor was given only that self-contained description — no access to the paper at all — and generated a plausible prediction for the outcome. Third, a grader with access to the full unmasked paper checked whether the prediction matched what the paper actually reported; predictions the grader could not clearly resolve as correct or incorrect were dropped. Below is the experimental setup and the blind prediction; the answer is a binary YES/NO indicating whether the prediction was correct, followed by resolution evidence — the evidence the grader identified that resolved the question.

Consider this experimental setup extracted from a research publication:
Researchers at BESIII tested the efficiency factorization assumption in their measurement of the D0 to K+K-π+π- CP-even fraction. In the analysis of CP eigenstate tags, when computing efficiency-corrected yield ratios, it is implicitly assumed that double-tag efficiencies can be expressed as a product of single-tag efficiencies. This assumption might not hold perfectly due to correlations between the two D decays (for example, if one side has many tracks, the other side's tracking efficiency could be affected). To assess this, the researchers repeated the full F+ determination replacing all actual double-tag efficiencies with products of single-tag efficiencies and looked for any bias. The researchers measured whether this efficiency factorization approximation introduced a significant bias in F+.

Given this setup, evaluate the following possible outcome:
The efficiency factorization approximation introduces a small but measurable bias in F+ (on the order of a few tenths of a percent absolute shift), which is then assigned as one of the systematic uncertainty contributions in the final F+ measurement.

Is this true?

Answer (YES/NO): YES